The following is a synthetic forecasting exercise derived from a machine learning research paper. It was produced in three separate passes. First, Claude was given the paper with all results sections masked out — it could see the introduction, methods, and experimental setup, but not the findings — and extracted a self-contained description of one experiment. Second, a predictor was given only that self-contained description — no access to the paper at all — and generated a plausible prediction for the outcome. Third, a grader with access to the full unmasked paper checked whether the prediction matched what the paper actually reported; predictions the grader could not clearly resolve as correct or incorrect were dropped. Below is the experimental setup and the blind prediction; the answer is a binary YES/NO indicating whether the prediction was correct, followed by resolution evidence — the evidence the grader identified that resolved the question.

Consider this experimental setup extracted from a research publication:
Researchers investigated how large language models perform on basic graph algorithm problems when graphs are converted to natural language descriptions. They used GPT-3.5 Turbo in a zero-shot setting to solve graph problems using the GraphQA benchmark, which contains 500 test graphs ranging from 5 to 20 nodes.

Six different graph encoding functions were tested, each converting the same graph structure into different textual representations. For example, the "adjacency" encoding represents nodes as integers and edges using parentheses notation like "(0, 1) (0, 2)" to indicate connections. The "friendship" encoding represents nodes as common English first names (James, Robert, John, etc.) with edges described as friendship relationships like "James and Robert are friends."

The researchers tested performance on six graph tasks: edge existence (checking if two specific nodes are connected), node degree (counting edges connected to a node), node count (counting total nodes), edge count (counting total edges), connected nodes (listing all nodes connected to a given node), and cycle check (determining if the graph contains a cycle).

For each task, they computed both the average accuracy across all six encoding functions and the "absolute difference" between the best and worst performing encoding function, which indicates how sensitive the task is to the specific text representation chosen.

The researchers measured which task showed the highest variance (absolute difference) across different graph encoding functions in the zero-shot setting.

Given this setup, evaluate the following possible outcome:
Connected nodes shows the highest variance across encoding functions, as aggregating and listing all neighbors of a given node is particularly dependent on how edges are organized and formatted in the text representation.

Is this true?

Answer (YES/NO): YES